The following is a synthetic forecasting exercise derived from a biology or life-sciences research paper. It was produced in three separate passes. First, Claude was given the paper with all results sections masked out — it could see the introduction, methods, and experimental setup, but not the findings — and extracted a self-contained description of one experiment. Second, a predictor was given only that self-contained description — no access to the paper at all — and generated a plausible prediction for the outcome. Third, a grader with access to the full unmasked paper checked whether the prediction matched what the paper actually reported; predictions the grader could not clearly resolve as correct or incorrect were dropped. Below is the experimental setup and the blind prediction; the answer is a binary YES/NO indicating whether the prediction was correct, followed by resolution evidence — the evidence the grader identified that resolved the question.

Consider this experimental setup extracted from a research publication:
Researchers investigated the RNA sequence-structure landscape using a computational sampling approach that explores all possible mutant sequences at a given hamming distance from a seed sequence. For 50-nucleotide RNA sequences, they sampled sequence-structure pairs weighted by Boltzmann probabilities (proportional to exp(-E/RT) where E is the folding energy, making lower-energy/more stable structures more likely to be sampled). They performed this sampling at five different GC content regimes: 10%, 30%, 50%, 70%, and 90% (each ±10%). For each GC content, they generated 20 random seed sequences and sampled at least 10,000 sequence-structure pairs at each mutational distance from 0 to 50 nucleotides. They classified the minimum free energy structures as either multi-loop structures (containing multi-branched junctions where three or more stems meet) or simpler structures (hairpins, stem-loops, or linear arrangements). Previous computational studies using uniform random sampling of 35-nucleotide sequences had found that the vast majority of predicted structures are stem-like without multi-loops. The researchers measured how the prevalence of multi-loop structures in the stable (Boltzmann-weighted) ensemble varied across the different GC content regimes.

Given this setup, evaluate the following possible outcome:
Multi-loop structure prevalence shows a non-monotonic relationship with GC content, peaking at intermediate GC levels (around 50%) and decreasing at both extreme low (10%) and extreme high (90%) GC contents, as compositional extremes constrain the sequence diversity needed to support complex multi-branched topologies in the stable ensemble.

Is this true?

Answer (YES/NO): YES